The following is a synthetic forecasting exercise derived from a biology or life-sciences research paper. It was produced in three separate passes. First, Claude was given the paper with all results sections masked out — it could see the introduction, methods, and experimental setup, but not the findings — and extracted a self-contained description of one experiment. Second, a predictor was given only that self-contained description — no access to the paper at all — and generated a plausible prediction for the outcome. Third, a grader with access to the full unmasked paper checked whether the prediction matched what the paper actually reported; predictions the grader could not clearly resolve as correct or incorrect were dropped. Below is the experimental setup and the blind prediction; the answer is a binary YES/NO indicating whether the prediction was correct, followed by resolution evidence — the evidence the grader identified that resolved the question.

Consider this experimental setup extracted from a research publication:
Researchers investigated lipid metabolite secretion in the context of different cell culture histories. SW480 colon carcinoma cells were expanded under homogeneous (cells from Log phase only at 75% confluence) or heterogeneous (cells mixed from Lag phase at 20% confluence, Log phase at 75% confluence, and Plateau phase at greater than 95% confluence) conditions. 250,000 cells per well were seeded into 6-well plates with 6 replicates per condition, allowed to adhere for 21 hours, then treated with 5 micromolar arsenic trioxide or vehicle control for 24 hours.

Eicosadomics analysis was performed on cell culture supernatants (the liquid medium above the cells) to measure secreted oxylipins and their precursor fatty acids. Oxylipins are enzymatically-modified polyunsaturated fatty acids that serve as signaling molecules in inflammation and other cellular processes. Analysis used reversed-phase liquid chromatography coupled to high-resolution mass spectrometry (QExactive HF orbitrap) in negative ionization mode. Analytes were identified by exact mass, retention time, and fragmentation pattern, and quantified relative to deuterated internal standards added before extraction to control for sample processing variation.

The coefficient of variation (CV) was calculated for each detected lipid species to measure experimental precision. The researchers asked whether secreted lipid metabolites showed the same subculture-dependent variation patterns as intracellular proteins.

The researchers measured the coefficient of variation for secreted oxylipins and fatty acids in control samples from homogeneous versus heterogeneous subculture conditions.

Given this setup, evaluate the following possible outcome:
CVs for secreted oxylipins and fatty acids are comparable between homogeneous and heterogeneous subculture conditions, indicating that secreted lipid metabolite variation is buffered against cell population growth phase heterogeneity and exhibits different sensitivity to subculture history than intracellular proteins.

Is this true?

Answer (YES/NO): NO